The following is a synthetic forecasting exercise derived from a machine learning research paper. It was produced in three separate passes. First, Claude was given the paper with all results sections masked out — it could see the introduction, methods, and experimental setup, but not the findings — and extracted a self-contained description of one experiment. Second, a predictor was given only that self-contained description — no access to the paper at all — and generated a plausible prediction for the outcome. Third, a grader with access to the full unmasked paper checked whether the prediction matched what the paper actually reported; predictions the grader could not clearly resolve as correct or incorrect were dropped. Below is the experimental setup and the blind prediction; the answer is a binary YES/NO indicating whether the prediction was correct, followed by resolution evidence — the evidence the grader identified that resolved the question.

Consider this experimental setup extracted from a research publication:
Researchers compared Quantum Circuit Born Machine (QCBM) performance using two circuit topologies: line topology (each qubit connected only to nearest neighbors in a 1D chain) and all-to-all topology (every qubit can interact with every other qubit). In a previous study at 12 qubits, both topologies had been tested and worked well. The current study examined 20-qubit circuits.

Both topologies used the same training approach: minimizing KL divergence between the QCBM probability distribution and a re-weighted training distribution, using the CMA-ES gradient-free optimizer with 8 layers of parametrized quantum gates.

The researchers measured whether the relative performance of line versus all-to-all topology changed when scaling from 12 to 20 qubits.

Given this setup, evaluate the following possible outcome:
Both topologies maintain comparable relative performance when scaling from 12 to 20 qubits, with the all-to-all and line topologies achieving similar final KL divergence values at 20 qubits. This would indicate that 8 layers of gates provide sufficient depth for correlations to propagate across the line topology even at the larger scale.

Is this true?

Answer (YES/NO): NO